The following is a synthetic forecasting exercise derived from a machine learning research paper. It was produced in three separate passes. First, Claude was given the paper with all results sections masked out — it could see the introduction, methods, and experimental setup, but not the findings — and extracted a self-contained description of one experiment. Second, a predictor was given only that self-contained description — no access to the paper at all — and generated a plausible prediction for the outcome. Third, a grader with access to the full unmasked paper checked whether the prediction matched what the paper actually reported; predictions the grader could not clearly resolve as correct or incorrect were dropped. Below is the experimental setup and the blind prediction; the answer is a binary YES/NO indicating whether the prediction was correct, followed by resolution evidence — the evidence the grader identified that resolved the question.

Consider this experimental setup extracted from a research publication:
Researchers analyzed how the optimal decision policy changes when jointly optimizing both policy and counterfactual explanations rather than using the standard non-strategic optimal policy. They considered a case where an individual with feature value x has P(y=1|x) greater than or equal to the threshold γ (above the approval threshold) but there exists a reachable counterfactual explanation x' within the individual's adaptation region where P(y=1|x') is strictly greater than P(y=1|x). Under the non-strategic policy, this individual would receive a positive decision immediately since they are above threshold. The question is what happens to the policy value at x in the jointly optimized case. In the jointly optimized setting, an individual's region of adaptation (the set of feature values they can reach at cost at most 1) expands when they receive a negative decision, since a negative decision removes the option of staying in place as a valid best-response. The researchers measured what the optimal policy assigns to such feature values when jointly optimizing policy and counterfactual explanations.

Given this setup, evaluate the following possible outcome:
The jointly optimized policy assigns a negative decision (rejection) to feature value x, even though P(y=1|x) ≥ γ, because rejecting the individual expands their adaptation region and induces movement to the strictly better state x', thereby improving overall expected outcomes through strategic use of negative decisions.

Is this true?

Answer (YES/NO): YES